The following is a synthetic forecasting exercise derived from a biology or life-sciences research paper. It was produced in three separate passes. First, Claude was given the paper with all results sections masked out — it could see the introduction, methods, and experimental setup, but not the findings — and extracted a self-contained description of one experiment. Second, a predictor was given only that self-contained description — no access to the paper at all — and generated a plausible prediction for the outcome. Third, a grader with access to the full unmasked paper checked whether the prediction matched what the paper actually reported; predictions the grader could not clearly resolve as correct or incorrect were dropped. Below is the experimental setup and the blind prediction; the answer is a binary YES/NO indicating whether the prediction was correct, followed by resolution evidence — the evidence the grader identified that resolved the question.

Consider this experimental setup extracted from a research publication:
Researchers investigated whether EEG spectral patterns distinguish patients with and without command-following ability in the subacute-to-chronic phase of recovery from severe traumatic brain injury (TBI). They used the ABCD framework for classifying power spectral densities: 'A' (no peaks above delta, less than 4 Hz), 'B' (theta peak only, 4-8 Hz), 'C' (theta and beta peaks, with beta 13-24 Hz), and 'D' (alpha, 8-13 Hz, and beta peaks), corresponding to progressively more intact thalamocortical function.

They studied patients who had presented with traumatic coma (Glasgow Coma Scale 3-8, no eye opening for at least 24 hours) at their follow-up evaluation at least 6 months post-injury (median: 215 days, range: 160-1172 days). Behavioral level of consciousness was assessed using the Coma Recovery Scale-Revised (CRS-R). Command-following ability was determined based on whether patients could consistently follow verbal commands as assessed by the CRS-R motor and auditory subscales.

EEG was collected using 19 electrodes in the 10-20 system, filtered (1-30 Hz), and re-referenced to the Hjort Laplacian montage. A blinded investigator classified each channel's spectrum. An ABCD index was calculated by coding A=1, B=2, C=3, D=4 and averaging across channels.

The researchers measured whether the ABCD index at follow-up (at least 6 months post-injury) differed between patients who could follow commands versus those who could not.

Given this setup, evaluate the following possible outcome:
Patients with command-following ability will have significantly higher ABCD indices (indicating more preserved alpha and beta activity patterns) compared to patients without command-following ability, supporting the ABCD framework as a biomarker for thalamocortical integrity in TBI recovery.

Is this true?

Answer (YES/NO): YES